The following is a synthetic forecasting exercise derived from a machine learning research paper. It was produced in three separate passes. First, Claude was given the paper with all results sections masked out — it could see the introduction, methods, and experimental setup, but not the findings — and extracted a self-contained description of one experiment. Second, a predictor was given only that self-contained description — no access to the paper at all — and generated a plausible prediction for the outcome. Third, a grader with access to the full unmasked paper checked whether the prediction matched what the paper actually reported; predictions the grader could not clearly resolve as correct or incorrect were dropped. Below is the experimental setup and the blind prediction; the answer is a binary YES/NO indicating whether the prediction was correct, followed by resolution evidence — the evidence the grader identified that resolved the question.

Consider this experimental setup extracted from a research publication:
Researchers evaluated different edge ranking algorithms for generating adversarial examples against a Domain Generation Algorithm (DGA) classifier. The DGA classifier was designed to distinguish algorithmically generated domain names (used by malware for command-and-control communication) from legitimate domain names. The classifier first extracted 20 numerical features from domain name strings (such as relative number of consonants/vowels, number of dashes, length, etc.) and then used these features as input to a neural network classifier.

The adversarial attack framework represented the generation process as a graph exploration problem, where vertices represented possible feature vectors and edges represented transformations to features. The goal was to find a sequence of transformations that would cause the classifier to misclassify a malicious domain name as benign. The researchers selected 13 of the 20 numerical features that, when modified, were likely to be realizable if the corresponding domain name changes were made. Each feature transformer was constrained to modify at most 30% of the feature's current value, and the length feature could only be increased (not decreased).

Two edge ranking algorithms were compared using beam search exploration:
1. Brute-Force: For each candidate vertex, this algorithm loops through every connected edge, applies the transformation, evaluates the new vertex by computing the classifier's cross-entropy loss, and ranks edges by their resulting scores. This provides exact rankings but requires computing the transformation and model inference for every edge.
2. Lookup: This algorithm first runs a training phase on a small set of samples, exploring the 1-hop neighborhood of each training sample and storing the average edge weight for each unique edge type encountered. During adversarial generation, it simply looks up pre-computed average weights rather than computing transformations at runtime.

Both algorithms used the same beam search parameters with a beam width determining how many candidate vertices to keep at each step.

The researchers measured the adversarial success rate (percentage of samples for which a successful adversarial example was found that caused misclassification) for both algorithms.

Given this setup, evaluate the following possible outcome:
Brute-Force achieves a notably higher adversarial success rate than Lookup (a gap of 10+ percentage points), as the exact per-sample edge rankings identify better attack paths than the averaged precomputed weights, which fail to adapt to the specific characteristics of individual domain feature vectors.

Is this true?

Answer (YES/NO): YES